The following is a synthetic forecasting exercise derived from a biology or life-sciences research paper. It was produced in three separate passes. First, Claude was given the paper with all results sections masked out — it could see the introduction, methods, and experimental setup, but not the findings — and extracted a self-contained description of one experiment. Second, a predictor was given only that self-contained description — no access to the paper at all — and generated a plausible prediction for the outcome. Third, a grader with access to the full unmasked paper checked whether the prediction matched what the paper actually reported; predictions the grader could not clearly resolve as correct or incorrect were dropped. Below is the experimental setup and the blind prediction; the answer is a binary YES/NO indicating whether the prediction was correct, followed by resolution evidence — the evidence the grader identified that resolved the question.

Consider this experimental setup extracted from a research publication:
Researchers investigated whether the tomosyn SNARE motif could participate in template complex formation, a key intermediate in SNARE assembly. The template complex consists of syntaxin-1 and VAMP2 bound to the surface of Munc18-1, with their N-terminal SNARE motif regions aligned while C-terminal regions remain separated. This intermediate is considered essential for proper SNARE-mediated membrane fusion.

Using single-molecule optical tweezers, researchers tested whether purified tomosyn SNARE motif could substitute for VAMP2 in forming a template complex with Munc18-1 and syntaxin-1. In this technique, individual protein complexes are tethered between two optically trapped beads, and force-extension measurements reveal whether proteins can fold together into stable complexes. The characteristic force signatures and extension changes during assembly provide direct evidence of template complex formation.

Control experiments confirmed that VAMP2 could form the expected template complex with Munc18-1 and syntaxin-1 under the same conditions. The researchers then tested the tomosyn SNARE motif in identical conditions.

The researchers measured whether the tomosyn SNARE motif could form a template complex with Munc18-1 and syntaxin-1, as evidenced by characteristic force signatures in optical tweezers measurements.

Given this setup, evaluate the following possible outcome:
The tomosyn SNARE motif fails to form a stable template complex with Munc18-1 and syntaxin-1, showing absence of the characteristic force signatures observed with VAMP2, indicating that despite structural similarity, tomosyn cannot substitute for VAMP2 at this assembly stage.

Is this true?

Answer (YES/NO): YES